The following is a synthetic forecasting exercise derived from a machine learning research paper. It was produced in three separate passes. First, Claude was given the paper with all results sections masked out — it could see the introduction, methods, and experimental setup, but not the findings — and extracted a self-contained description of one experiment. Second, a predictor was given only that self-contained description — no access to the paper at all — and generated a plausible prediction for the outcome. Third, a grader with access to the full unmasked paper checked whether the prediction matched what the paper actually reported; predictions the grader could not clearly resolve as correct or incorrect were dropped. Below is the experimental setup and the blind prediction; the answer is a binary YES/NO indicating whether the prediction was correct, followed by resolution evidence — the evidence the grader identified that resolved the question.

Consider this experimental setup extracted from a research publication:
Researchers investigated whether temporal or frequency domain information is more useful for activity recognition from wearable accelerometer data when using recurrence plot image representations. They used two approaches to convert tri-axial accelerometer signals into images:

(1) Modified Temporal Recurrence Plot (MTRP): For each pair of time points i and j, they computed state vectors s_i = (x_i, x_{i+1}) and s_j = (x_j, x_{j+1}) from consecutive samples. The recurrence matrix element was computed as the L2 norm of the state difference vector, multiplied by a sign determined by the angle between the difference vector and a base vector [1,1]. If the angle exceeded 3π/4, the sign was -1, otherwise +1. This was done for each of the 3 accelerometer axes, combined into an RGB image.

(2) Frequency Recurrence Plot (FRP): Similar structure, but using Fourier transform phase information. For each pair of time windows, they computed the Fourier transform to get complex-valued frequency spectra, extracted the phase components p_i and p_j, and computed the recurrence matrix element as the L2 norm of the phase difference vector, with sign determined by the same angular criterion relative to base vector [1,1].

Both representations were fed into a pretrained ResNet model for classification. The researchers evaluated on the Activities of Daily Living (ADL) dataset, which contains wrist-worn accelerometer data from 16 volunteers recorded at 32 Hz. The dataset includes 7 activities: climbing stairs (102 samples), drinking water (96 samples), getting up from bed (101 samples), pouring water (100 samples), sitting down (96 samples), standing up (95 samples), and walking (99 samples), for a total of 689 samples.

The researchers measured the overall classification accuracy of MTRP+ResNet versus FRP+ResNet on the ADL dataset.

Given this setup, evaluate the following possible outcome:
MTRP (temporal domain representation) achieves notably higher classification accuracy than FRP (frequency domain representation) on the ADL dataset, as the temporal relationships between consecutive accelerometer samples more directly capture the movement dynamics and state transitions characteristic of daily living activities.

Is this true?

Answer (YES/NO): YES